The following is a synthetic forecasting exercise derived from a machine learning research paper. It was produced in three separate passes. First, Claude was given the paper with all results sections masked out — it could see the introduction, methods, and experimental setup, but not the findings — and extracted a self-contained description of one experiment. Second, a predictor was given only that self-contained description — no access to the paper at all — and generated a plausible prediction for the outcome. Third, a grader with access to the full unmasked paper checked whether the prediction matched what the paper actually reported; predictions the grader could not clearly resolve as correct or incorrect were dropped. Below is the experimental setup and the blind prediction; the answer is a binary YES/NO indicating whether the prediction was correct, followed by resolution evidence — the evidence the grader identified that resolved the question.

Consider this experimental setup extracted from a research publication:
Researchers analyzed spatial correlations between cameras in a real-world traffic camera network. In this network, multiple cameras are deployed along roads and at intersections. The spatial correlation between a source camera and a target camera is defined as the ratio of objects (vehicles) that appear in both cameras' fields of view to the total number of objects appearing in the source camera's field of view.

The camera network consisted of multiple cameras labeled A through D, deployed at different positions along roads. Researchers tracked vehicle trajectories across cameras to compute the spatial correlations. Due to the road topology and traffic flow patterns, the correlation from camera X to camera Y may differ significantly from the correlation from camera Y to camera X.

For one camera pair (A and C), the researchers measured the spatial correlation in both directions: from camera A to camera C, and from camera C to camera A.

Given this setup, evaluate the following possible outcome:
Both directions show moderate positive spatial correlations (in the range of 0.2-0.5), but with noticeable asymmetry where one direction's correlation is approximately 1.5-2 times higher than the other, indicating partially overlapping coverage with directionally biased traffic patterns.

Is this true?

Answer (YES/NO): NO